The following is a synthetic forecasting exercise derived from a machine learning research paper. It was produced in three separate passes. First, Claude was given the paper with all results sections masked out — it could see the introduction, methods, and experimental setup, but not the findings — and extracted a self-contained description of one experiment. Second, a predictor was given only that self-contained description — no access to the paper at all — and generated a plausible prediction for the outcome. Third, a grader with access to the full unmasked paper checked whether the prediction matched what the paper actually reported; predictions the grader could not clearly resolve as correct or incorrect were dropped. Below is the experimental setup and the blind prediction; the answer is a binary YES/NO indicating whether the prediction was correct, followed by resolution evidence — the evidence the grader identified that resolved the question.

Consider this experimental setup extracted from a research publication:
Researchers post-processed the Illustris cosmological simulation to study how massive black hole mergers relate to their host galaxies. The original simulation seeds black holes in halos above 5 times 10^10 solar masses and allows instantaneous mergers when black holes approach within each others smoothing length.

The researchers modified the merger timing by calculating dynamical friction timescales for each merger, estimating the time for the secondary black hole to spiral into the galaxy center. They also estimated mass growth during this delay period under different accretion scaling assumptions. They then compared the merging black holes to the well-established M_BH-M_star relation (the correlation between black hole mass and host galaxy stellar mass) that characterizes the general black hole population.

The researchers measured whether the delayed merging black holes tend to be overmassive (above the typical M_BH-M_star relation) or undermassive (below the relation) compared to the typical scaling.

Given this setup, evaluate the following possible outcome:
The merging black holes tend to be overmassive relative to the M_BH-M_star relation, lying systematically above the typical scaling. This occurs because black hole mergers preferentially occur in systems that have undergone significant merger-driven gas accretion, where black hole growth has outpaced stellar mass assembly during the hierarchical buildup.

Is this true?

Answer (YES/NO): NO